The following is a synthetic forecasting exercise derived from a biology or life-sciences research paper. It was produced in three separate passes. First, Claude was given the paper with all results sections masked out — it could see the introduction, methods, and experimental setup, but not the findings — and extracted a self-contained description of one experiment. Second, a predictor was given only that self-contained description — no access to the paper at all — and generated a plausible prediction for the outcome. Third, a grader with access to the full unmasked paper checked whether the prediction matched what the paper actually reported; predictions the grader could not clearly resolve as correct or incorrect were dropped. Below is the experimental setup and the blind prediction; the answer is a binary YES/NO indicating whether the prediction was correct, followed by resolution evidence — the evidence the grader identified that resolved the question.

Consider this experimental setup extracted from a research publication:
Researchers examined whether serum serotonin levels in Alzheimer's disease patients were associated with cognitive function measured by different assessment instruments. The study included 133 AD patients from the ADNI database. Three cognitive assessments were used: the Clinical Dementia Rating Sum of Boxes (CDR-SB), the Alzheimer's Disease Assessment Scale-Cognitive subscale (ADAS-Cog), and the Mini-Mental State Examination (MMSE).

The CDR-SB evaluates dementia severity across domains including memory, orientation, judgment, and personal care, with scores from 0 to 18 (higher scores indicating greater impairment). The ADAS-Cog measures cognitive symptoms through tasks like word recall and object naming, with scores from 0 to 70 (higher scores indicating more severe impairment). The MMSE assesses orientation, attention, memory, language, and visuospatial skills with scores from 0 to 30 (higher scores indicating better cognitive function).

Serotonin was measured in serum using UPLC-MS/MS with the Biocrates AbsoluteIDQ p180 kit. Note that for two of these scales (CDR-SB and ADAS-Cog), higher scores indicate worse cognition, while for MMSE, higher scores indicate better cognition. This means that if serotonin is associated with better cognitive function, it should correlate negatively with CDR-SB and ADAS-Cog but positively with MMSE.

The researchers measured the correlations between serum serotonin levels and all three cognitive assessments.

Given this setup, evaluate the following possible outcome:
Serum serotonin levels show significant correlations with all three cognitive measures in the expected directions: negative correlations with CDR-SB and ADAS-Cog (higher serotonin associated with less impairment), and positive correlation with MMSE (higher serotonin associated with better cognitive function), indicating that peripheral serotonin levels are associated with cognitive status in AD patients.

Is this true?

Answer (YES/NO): NO